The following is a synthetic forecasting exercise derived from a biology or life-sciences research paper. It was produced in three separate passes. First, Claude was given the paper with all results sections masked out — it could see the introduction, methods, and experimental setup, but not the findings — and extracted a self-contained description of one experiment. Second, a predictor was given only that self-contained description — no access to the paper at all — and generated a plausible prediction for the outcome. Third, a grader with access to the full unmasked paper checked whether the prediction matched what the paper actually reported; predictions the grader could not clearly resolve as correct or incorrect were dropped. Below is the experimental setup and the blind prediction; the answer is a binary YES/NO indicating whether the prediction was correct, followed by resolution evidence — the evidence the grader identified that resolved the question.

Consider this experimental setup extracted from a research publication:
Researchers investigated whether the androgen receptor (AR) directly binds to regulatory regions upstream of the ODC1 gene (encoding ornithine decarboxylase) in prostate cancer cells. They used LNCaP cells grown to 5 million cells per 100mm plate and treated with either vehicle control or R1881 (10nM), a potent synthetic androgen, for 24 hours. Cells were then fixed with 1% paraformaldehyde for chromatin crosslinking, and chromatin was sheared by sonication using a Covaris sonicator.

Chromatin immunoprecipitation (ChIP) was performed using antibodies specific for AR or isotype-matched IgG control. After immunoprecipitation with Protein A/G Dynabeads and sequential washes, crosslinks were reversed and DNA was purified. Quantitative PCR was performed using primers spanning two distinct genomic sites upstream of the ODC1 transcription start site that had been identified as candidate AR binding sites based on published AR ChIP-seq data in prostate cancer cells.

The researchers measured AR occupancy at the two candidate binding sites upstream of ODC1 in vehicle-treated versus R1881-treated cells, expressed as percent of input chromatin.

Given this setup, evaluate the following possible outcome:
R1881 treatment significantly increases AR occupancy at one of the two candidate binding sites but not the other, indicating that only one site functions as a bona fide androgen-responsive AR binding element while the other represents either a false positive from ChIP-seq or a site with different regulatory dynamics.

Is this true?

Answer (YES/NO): NO